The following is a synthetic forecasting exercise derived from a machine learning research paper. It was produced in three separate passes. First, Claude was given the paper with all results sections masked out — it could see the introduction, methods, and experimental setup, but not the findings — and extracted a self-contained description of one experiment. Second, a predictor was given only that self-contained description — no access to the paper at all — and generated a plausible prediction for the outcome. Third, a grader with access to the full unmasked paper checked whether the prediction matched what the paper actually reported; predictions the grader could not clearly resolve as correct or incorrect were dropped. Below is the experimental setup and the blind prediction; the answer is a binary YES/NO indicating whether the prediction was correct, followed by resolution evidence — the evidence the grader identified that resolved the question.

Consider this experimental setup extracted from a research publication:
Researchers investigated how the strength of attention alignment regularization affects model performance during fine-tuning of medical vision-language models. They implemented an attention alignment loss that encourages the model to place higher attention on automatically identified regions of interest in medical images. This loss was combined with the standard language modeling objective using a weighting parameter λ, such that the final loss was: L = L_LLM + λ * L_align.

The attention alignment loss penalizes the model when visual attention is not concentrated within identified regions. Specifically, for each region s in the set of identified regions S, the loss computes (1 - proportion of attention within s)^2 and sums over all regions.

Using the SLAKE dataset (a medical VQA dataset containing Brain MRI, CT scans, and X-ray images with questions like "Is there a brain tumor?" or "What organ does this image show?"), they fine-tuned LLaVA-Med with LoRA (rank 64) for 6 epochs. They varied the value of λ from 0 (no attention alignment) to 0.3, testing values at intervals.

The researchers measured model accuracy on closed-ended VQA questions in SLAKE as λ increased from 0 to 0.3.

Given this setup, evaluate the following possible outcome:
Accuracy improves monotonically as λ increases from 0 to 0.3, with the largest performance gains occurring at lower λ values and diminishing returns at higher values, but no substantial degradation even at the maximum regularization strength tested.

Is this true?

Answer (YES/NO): NO